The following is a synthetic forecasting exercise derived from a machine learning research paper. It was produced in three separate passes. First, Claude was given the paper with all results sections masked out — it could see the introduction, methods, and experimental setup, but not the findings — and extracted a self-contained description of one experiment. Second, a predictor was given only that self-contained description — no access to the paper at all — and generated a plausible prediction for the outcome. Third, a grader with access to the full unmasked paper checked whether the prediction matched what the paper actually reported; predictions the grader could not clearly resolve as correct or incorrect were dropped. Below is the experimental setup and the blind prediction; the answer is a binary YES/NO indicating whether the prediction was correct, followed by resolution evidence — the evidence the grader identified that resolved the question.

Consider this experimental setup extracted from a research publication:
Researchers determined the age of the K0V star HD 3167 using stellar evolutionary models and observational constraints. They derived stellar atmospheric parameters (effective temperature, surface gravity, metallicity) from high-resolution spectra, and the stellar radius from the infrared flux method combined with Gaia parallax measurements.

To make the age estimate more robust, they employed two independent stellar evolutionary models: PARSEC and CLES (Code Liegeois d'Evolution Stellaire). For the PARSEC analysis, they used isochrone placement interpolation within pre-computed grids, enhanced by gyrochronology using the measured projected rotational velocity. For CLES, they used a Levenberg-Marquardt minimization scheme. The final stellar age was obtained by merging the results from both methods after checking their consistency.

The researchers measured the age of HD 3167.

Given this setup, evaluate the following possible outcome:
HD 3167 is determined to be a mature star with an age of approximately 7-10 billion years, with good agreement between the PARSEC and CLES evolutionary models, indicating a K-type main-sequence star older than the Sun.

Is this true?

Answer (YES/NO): YES